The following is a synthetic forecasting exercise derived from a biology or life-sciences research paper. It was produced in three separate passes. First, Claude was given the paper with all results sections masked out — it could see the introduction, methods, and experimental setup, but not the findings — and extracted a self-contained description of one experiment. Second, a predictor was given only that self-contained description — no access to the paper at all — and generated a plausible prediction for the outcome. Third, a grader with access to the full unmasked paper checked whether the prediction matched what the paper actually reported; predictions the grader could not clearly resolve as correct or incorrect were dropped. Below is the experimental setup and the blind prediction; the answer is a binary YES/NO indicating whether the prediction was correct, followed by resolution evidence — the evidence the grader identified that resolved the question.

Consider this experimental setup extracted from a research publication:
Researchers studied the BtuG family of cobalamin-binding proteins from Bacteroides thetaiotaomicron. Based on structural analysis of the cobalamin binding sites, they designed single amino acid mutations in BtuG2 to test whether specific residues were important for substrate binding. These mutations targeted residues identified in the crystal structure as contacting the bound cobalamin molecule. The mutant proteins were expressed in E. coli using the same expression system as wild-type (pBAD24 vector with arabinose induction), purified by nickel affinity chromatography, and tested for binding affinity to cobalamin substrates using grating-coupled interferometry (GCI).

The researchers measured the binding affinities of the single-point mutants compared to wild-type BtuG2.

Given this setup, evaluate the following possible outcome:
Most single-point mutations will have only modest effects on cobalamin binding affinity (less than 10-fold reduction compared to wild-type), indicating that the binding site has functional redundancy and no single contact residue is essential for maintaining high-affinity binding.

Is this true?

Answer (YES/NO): YES